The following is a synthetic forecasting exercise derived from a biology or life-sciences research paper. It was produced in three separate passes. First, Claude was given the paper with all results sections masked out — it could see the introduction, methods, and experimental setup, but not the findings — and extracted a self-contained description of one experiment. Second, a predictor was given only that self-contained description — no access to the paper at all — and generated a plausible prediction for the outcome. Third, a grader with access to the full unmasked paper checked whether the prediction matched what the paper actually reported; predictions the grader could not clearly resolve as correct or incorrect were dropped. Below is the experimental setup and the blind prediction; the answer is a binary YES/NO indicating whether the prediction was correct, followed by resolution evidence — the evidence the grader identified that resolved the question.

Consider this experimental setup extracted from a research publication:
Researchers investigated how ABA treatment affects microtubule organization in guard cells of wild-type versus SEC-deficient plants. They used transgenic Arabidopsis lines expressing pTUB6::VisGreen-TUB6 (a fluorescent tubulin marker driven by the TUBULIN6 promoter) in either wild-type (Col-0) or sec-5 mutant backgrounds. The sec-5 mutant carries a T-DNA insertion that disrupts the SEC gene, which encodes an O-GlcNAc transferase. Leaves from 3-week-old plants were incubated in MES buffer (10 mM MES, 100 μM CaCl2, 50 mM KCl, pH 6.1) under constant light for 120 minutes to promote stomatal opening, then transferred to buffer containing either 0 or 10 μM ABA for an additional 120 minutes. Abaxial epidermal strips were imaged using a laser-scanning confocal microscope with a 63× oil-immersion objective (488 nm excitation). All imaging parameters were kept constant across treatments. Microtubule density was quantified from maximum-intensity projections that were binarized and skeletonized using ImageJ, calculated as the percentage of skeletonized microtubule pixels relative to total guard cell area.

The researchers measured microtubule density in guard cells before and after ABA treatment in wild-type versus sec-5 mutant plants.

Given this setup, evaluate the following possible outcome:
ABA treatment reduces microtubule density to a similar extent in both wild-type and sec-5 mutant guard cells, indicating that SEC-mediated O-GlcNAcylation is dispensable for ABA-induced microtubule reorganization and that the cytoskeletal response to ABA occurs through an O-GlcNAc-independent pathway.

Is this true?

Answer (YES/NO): NO